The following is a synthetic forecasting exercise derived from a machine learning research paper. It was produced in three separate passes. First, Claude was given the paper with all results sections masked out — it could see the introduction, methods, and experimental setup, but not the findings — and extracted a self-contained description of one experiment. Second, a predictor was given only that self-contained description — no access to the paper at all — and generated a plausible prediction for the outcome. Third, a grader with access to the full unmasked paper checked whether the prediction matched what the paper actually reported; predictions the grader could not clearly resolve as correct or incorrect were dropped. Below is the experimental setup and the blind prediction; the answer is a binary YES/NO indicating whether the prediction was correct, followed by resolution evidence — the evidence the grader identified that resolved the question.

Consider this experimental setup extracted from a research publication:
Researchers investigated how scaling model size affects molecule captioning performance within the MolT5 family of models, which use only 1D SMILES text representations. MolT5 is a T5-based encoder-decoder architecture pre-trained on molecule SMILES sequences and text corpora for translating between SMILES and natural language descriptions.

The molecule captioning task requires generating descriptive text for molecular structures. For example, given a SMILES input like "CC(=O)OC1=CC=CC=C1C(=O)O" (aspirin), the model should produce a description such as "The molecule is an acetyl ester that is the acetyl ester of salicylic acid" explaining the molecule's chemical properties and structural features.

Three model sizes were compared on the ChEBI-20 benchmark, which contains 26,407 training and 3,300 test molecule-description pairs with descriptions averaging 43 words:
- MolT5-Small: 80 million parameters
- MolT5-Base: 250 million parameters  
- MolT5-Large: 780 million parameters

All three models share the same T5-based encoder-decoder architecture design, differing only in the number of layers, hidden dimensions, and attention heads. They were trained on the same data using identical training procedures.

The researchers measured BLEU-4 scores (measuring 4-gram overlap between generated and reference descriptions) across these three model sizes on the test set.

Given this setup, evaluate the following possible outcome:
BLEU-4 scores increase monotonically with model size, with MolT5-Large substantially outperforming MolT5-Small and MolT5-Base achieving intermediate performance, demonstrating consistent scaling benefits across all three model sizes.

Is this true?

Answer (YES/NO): YES